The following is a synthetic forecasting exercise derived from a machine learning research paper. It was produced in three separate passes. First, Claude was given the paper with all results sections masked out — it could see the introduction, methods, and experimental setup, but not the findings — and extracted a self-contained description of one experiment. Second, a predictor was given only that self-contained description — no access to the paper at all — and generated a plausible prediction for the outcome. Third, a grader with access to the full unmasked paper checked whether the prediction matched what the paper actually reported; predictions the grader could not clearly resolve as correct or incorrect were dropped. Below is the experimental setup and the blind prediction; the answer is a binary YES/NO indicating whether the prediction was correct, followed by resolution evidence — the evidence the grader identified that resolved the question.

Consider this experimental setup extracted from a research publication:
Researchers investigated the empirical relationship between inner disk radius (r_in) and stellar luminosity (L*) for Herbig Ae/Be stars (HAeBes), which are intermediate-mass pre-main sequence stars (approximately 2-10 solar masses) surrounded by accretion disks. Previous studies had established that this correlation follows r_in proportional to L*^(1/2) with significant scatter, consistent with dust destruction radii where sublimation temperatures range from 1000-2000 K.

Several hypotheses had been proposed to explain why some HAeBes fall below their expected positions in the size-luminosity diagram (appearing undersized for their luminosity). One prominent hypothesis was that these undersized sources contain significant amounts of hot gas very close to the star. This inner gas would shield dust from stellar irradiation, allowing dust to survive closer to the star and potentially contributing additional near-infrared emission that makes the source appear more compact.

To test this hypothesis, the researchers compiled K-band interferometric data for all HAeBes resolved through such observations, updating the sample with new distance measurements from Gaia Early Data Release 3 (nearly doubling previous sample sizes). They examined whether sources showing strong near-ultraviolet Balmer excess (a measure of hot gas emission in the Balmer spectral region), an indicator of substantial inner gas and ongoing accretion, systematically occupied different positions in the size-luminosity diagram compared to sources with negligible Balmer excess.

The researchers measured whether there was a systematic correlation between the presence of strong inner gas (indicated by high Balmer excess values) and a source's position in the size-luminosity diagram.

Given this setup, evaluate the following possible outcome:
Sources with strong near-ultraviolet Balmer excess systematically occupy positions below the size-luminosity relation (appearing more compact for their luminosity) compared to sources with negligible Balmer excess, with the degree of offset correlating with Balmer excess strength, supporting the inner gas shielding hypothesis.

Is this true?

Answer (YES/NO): NO